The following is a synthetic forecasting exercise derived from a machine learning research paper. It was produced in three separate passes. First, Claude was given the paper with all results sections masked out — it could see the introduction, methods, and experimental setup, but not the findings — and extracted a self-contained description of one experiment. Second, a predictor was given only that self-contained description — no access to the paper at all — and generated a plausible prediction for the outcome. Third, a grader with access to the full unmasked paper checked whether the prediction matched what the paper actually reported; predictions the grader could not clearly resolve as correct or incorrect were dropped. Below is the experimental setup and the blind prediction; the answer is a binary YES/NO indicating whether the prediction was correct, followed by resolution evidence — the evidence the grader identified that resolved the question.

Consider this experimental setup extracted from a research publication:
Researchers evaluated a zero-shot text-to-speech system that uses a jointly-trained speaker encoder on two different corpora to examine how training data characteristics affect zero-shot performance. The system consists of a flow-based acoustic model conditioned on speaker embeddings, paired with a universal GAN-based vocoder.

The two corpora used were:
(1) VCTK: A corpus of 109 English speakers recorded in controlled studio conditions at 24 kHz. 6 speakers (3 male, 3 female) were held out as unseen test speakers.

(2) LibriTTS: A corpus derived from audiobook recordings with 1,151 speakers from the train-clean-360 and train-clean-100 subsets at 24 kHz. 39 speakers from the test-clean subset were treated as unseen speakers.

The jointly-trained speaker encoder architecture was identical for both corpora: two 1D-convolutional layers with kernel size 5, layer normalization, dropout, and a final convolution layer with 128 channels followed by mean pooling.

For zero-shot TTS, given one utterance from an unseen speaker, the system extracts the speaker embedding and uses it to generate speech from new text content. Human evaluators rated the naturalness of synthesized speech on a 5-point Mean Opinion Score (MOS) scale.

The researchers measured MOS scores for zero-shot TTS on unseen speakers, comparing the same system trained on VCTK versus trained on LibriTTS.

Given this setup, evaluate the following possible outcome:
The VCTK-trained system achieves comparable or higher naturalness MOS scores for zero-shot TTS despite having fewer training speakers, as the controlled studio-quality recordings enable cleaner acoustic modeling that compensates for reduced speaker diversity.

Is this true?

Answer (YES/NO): YES